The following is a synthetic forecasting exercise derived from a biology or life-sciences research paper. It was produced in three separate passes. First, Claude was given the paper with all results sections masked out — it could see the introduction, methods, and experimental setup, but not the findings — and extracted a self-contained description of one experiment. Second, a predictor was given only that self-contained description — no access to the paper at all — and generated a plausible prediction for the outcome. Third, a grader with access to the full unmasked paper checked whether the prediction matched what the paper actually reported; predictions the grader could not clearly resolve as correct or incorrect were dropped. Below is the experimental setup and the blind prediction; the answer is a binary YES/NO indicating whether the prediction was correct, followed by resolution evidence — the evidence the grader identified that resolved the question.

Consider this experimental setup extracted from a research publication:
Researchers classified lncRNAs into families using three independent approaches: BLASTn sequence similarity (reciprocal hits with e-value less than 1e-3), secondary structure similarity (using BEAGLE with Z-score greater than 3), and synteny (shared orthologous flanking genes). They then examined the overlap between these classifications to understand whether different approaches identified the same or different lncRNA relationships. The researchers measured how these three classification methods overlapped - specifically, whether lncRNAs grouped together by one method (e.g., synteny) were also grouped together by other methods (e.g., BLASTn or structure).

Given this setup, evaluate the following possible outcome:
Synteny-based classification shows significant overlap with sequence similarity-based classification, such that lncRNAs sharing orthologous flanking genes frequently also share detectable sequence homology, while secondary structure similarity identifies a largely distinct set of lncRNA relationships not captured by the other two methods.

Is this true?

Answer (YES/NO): NO